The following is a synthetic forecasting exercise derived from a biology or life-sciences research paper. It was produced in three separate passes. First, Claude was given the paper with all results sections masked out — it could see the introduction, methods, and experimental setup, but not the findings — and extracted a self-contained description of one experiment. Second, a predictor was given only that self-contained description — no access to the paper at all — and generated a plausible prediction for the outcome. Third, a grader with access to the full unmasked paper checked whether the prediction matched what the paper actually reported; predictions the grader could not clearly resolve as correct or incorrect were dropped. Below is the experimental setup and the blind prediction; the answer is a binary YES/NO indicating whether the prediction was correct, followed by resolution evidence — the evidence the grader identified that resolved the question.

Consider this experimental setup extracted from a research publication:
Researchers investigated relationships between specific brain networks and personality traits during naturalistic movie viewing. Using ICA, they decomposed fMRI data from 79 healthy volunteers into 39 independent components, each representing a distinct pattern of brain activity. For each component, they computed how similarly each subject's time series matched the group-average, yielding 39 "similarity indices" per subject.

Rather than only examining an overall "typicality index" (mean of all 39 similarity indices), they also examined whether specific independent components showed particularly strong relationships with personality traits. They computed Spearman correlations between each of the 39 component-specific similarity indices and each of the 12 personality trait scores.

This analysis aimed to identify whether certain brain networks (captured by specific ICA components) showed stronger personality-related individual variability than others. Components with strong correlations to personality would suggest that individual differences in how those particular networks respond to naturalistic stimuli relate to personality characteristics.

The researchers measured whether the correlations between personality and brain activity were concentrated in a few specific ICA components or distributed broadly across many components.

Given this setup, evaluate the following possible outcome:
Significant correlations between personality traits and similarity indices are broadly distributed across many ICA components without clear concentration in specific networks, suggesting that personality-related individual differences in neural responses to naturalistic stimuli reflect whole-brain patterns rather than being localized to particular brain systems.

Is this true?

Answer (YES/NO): NO